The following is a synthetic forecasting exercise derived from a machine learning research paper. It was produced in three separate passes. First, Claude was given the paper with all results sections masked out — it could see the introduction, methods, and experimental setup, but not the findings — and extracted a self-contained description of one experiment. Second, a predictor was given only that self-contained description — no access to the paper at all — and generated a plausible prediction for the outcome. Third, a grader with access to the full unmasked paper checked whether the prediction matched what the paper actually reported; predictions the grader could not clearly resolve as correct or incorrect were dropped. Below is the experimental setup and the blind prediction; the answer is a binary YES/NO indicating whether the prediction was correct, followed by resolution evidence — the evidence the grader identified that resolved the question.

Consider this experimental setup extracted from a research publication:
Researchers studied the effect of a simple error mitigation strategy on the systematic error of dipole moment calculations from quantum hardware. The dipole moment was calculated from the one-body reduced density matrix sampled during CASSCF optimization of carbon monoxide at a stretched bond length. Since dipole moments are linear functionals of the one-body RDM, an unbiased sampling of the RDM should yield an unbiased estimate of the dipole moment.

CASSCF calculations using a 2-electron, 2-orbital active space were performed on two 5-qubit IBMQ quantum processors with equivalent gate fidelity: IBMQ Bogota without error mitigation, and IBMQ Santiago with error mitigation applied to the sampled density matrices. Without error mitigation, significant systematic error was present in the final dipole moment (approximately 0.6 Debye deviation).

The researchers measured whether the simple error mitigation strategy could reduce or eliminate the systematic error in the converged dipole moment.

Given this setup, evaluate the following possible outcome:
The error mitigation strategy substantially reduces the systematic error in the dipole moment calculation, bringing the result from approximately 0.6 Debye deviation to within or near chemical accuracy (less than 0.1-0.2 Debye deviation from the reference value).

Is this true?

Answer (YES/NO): YES